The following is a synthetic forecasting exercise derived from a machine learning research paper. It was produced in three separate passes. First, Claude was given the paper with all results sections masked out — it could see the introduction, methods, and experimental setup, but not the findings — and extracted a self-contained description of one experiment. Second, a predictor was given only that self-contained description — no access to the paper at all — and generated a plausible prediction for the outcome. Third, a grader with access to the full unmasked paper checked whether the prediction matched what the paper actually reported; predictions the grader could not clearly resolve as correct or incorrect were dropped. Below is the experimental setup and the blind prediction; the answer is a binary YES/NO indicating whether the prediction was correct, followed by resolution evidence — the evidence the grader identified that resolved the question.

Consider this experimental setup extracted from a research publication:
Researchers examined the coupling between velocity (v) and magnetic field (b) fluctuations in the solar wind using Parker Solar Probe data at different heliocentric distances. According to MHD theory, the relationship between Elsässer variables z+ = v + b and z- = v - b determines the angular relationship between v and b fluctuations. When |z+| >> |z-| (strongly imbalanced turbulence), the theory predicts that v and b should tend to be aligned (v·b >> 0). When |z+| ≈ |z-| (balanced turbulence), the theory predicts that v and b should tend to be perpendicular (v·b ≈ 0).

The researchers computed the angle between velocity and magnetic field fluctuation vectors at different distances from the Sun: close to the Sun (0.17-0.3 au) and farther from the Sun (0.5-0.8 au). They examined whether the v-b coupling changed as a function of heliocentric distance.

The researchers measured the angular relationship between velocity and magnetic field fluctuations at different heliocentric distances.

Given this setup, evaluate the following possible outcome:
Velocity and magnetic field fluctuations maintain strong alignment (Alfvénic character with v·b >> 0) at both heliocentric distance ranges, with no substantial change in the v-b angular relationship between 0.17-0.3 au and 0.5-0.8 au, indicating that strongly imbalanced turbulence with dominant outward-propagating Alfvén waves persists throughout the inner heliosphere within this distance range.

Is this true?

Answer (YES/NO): NO